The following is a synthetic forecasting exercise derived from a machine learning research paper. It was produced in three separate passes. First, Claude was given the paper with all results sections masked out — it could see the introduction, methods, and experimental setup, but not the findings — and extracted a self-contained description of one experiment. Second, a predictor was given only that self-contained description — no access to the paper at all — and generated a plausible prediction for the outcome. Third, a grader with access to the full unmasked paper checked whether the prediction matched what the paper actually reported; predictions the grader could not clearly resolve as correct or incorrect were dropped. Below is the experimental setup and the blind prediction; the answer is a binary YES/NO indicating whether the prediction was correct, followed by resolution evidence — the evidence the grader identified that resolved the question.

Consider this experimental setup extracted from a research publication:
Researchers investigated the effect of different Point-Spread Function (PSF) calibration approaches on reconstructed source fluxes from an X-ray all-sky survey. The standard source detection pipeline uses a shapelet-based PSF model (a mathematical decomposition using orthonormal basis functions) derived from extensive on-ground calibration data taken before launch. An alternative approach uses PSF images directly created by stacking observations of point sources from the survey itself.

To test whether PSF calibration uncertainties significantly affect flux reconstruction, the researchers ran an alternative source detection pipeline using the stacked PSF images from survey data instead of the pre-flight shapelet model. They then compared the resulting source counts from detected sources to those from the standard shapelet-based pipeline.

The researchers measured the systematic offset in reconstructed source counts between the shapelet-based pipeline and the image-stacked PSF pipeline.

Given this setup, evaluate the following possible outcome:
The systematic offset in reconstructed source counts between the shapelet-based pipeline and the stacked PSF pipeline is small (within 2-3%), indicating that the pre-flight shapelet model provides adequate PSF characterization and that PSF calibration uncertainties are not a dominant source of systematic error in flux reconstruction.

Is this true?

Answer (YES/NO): YES